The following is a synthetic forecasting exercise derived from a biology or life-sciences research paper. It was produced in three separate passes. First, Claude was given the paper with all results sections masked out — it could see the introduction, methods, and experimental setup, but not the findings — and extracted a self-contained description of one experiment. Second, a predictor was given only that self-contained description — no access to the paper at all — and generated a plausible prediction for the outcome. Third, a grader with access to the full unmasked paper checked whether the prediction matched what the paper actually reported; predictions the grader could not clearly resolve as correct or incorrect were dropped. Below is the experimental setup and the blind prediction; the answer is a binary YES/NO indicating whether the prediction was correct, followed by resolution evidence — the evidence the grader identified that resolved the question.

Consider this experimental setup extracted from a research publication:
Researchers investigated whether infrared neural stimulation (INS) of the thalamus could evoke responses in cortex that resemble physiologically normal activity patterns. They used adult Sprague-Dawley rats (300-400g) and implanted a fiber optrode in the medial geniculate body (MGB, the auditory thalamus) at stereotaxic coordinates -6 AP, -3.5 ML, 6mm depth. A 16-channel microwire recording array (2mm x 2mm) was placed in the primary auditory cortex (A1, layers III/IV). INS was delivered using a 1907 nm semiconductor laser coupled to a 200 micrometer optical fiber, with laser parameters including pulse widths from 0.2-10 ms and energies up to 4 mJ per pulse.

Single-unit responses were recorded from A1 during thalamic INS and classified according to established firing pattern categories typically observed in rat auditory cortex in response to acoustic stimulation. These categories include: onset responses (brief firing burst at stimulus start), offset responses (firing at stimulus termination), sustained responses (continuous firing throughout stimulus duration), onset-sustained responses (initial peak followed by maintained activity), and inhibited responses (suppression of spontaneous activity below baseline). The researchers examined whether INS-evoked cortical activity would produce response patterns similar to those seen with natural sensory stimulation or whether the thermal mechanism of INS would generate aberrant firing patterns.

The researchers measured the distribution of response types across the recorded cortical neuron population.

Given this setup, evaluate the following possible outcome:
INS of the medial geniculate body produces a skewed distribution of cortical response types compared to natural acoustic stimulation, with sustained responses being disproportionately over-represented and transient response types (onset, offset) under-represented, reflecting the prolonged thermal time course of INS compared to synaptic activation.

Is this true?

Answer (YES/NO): NO